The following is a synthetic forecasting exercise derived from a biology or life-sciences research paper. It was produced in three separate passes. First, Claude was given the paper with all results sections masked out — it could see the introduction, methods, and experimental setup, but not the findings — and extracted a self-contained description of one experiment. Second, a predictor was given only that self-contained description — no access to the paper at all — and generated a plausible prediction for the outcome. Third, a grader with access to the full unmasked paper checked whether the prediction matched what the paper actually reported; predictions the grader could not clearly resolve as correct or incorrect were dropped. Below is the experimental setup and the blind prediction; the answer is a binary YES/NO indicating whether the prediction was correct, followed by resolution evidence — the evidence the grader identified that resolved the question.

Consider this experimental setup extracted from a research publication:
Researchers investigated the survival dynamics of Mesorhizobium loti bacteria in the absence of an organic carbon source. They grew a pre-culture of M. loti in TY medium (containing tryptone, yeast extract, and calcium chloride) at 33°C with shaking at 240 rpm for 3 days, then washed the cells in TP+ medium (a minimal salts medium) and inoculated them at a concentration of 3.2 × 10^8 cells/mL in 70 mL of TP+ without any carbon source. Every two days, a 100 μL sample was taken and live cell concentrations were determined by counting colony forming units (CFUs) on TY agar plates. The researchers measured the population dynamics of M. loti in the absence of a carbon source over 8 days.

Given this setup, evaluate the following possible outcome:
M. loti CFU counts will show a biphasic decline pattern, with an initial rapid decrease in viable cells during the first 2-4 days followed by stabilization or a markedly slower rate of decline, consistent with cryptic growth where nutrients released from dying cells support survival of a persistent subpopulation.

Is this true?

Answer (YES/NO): NO